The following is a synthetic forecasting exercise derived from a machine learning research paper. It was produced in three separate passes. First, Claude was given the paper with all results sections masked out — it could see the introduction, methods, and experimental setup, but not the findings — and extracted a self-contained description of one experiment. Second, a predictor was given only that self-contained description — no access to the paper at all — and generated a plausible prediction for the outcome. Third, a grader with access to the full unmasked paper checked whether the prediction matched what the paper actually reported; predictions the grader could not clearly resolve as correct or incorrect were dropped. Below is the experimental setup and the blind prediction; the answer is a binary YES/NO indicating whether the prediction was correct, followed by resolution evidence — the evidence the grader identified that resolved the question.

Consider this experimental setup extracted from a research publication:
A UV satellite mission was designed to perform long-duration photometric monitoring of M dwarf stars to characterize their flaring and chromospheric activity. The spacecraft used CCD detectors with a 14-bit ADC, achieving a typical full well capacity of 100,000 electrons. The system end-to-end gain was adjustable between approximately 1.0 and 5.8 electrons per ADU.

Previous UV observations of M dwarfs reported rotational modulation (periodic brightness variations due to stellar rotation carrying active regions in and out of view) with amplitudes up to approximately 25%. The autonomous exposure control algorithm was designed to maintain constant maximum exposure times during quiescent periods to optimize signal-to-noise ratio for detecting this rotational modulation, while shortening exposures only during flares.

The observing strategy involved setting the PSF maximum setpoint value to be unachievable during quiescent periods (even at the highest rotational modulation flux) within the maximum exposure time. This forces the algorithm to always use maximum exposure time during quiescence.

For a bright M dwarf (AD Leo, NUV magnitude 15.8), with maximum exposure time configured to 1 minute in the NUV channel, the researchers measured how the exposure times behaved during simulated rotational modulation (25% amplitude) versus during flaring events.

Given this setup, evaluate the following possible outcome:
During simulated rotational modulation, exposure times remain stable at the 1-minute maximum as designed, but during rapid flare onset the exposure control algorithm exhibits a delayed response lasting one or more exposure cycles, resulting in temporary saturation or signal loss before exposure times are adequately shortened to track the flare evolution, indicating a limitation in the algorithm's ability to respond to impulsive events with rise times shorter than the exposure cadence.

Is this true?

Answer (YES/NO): NO